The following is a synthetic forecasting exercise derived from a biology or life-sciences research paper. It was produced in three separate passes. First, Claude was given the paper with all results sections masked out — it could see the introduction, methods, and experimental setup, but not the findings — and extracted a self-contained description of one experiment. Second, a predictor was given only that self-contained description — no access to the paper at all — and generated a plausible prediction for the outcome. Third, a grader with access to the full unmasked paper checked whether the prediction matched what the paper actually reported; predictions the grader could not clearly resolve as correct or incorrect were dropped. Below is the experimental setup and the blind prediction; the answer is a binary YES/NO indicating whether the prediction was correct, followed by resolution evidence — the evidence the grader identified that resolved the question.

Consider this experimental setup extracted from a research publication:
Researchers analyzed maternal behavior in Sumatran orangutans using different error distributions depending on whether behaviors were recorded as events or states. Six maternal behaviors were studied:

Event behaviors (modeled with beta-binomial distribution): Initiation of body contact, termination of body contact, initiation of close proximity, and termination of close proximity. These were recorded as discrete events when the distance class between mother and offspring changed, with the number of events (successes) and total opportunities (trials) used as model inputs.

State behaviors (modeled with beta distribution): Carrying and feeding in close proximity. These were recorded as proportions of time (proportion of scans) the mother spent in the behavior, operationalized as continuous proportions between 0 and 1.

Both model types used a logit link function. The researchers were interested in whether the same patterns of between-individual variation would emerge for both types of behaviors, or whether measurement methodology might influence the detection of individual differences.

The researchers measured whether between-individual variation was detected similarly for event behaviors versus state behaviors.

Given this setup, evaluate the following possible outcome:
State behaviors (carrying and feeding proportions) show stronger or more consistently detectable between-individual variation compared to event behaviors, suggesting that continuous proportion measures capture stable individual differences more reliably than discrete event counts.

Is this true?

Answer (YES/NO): NO